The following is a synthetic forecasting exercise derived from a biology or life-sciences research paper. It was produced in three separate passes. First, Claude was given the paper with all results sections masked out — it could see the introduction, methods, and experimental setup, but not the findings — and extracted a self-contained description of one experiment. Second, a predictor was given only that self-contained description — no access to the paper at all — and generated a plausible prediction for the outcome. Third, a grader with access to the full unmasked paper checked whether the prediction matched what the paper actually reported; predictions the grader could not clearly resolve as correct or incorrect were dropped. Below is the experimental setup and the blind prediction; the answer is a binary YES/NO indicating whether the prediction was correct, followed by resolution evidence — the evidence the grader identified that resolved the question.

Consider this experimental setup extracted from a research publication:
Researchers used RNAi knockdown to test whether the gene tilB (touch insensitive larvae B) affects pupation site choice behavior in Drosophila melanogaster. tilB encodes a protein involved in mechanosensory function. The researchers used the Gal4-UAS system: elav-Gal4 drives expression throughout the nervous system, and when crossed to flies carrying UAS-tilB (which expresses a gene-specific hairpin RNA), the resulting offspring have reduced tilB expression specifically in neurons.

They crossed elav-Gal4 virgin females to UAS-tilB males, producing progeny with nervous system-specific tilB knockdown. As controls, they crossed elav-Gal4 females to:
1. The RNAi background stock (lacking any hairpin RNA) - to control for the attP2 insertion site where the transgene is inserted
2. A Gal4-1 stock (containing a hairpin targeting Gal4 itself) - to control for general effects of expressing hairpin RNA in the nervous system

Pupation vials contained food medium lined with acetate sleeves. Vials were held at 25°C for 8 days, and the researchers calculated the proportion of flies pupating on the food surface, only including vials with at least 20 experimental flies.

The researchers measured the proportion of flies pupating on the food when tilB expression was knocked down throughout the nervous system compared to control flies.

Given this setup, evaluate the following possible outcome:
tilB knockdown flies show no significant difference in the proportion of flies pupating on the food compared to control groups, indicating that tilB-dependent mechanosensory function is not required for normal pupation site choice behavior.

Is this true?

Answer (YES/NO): NO